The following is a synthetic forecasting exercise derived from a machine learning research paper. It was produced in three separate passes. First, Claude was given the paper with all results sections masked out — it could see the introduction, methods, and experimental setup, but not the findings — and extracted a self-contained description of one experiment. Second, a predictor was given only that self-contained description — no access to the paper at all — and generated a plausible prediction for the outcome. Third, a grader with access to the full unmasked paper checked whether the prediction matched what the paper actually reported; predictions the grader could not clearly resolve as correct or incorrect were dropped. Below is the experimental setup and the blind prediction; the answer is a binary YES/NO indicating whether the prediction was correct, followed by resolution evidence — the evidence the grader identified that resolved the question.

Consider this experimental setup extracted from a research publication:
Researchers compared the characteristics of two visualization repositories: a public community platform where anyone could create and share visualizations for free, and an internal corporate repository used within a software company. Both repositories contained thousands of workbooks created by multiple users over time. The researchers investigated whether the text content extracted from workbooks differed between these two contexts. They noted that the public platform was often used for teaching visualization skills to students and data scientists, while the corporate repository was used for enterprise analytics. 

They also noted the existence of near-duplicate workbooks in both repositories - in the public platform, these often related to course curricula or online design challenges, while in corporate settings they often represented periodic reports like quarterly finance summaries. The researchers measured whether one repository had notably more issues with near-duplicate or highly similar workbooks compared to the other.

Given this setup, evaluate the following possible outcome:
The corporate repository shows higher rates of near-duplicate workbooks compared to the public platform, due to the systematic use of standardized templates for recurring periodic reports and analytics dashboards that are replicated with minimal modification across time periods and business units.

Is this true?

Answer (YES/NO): NO